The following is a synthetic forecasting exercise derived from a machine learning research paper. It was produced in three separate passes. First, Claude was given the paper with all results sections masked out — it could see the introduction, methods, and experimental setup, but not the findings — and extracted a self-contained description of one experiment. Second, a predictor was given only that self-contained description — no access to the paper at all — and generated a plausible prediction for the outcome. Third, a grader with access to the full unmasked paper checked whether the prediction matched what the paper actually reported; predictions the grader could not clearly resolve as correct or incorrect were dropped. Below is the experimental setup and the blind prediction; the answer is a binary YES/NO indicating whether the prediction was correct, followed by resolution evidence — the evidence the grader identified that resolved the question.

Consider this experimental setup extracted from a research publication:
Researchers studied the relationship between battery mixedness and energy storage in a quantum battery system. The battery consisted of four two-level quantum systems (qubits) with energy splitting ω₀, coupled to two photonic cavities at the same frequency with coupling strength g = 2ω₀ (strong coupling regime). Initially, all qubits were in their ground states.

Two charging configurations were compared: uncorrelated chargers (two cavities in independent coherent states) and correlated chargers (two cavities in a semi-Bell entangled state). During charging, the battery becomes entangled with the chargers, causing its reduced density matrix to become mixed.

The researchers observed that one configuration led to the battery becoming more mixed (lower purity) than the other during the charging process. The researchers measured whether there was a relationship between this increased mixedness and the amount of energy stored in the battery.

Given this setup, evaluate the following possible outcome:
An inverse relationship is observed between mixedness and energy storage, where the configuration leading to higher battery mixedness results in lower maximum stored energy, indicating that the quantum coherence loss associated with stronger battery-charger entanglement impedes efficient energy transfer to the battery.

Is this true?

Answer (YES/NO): NO